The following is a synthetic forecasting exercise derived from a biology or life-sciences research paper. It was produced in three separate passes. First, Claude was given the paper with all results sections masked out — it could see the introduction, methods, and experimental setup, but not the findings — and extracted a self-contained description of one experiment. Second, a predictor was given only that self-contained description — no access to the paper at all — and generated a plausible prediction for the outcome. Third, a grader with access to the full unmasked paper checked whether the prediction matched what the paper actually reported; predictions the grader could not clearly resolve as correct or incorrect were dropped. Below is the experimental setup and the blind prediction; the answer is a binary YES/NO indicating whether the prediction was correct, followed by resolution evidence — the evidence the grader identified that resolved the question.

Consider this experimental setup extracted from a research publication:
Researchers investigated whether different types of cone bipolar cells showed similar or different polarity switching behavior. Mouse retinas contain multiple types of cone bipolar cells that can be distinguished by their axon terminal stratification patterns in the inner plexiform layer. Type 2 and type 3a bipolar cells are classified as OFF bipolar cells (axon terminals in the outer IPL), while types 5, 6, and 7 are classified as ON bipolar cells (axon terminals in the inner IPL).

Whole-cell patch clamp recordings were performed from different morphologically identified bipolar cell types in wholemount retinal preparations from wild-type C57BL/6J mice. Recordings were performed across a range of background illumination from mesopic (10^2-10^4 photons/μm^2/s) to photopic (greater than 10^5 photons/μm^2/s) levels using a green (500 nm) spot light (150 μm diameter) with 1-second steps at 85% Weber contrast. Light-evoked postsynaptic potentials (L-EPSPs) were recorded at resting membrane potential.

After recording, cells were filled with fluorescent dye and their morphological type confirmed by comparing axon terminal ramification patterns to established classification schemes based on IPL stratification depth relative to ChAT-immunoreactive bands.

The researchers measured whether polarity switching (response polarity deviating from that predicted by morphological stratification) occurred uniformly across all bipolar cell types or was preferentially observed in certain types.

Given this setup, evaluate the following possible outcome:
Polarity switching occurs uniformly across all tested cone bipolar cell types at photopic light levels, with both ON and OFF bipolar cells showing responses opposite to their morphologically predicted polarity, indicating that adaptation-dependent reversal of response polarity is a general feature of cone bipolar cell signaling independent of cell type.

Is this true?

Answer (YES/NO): NO